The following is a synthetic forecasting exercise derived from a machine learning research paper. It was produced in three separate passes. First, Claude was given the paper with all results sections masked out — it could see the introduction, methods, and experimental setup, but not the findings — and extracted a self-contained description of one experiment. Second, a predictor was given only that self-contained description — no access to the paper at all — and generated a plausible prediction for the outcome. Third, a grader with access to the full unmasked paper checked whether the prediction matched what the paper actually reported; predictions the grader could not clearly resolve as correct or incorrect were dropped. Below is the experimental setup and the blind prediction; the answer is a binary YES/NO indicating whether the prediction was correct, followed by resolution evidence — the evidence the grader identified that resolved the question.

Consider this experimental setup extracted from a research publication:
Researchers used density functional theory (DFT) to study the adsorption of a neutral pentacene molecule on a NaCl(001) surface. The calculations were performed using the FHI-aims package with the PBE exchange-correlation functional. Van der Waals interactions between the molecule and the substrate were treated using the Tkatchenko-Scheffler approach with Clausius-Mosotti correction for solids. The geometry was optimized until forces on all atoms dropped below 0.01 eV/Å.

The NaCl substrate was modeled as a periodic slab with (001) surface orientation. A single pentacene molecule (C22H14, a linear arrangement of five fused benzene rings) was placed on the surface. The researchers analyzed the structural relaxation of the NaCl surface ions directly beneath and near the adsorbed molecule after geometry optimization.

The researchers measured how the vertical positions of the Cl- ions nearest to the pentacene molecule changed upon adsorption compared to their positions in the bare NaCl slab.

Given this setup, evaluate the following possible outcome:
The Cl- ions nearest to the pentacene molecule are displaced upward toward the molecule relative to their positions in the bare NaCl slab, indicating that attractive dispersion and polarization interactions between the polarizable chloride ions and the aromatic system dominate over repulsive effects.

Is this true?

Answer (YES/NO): NO